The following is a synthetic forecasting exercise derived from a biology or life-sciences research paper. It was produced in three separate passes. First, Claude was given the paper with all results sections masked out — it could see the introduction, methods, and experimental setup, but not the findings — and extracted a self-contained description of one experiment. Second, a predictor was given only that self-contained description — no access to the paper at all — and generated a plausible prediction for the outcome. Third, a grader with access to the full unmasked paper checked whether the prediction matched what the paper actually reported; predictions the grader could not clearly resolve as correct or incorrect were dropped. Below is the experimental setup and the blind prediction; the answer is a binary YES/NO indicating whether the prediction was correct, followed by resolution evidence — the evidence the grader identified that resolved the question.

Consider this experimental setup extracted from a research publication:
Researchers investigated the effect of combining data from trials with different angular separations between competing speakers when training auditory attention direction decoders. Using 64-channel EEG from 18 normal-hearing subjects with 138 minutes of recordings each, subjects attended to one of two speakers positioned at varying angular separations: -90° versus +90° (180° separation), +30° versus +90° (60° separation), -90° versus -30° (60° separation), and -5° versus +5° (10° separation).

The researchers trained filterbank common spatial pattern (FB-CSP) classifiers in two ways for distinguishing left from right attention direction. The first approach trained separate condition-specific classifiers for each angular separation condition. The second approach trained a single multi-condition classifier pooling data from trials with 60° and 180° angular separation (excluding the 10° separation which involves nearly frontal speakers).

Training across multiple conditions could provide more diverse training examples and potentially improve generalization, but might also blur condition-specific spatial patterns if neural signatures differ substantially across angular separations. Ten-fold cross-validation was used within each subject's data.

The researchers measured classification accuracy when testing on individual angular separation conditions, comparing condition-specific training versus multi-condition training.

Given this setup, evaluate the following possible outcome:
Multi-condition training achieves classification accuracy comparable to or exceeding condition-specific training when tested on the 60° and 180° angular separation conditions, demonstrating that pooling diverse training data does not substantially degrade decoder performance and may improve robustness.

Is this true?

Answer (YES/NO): NO